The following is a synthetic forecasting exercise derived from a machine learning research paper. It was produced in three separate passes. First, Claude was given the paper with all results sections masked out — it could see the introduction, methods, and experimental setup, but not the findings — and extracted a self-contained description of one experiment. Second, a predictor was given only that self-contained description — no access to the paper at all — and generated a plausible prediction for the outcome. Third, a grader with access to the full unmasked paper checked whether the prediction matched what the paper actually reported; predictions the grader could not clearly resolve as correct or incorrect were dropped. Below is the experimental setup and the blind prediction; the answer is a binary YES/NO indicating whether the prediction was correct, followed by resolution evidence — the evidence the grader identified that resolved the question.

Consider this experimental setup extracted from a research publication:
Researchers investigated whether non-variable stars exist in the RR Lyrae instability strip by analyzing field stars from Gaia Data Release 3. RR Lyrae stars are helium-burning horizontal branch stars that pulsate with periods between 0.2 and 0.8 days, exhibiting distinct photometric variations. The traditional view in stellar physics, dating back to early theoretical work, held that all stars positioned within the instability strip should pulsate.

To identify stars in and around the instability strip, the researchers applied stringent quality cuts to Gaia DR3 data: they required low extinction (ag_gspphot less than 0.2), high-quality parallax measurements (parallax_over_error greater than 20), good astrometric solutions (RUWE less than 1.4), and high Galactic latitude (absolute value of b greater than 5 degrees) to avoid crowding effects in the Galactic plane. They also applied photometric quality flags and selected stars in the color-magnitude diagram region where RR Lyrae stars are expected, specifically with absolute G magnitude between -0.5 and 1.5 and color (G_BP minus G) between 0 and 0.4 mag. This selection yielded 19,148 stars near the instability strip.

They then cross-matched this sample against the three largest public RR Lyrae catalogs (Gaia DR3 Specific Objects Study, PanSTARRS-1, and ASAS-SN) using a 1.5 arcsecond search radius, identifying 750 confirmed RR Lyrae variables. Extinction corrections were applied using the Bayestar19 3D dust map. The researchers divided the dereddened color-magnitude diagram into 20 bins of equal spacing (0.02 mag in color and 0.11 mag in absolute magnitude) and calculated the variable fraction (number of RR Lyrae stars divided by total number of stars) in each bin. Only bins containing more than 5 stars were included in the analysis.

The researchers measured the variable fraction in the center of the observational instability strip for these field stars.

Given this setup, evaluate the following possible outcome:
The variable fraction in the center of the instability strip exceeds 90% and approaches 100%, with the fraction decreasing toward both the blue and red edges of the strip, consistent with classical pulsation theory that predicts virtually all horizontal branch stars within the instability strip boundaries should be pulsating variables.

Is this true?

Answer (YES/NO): NO